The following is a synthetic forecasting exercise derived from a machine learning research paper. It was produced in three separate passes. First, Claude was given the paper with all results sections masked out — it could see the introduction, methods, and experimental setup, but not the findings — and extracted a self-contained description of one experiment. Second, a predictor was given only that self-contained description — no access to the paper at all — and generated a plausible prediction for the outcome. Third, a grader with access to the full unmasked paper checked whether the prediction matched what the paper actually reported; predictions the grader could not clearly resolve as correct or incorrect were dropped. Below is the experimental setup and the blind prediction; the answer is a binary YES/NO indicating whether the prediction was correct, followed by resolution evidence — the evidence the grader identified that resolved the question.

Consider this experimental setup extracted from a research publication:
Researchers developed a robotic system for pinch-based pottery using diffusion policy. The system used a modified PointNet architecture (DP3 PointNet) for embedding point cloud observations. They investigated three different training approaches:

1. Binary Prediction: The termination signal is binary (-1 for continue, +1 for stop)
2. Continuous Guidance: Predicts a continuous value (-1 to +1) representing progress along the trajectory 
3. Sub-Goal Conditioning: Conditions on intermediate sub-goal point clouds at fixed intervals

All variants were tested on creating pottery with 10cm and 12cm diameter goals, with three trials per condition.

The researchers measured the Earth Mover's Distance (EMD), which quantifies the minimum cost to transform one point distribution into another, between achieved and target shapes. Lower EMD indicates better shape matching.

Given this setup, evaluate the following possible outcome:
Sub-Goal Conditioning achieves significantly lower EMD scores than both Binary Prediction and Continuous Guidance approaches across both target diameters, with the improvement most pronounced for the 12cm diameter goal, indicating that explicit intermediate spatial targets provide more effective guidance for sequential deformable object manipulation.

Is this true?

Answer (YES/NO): NO